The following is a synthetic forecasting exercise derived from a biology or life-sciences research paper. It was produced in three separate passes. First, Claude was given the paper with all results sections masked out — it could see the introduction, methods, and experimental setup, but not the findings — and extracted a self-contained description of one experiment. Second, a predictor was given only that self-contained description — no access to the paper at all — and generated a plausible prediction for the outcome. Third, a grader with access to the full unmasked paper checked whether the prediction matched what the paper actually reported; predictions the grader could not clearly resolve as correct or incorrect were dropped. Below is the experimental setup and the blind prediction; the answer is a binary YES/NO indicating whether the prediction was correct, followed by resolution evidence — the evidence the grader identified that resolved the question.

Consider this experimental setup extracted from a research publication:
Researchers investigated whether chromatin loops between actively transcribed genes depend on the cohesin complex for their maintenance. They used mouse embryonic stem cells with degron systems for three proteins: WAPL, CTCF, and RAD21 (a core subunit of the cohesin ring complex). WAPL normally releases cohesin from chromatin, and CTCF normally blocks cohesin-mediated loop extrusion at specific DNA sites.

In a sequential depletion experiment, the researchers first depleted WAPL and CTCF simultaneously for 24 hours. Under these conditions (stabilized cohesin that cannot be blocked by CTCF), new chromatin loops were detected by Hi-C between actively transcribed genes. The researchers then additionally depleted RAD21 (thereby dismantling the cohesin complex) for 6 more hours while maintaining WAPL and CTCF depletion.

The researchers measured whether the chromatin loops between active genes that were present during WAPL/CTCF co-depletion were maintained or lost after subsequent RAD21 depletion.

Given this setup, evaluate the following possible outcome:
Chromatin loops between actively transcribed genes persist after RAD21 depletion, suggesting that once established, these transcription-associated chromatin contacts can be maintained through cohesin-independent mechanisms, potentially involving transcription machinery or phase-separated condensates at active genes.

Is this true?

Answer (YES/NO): YES